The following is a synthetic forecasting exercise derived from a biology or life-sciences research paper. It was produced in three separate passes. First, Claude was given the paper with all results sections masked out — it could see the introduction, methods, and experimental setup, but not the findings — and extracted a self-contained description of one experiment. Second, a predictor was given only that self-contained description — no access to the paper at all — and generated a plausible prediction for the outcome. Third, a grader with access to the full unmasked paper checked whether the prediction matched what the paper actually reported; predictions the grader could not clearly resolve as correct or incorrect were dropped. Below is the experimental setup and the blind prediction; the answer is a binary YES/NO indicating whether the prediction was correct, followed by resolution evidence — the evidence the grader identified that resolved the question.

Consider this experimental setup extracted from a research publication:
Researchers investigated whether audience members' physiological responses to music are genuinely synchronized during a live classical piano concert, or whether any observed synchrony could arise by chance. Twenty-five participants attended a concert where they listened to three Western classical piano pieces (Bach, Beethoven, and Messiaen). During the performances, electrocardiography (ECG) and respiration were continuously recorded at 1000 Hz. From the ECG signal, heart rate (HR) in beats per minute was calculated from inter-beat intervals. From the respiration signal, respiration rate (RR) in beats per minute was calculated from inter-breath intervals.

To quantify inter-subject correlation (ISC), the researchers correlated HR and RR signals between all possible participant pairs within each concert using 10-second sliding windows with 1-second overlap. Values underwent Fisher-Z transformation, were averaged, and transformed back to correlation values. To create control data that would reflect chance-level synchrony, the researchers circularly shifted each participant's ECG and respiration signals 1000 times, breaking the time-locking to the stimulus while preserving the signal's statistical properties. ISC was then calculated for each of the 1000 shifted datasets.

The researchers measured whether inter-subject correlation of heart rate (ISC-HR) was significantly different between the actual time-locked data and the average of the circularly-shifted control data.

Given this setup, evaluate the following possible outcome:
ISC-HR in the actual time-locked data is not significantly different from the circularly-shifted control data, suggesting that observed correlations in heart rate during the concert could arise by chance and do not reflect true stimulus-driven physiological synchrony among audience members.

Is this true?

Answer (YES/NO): NO